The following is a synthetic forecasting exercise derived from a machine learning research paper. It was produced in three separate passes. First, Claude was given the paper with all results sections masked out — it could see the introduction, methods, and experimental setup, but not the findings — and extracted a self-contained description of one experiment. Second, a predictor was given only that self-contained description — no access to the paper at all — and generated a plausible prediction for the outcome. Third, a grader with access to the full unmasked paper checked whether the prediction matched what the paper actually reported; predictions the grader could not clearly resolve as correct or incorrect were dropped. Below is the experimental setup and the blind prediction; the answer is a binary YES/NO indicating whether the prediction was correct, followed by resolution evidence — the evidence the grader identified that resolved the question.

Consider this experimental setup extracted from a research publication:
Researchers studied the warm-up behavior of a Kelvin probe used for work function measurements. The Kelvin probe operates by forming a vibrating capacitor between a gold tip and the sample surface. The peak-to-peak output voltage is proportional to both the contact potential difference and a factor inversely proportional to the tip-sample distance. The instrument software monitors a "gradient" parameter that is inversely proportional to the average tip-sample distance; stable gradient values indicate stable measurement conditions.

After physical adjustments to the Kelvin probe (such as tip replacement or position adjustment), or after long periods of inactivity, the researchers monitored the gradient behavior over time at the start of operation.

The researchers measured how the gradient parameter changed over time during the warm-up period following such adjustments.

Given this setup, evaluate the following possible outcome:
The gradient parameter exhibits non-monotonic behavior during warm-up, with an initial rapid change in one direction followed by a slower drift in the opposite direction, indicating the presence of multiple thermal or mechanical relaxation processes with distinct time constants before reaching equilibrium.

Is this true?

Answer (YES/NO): NO